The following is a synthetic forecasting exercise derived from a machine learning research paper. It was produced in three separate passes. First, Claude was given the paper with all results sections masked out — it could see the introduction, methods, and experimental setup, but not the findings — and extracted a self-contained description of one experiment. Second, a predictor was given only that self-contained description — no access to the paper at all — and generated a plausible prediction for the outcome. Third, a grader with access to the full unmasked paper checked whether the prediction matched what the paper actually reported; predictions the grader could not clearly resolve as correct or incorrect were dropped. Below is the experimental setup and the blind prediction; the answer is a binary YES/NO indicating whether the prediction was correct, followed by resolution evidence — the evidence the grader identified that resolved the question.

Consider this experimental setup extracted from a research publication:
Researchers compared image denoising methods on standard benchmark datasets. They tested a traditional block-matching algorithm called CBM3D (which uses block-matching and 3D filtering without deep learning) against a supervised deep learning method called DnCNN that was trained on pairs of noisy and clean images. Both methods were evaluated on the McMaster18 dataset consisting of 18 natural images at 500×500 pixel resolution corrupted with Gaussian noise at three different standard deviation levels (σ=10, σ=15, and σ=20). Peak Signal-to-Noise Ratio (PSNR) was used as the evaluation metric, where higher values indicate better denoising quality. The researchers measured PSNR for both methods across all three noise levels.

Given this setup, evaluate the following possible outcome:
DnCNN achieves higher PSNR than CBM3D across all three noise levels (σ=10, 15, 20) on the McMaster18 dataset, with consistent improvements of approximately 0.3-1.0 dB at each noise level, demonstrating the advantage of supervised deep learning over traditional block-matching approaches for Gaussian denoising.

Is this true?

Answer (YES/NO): NO